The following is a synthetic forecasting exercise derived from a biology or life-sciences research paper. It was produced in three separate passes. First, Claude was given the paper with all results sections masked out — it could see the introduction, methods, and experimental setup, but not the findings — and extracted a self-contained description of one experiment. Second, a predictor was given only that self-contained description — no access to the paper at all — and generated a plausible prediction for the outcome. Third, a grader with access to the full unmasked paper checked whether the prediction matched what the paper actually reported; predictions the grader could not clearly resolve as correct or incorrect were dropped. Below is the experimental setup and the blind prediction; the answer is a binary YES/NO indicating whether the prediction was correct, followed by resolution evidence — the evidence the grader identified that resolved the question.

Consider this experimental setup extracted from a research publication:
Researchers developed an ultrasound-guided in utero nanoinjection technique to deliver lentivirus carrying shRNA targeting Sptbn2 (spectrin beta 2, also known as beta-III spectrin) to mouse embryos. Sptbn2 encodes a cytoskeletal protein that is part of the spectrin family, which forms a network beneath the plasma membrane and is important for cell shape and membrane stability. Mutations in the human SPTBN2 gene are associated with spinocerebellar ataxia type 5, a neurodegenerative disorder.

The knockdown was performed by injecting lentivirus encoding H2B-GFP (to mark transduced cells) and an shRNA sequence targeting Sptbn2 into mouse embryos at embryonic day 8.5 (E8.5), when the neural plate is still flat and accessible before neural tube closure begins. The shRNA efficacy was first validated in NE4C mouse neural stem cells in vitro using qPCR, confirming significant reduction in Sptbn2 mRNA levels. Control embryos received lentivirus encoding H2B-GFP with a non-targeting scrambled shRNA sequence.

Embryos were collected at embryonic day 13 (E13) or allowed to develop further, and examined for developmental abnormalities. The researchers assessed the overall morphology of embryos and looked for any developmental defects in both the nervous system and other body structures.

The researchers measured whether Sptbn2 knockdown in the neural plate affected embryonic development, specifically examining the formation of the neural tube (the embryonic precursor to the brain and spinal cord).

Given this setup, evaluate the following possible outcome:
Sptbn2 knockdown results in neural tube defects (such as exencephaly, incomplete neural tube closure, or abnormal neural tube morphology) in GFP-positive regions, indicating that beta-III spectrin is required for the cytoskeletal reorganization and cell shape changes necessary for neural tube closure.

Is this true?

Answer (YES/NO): YES